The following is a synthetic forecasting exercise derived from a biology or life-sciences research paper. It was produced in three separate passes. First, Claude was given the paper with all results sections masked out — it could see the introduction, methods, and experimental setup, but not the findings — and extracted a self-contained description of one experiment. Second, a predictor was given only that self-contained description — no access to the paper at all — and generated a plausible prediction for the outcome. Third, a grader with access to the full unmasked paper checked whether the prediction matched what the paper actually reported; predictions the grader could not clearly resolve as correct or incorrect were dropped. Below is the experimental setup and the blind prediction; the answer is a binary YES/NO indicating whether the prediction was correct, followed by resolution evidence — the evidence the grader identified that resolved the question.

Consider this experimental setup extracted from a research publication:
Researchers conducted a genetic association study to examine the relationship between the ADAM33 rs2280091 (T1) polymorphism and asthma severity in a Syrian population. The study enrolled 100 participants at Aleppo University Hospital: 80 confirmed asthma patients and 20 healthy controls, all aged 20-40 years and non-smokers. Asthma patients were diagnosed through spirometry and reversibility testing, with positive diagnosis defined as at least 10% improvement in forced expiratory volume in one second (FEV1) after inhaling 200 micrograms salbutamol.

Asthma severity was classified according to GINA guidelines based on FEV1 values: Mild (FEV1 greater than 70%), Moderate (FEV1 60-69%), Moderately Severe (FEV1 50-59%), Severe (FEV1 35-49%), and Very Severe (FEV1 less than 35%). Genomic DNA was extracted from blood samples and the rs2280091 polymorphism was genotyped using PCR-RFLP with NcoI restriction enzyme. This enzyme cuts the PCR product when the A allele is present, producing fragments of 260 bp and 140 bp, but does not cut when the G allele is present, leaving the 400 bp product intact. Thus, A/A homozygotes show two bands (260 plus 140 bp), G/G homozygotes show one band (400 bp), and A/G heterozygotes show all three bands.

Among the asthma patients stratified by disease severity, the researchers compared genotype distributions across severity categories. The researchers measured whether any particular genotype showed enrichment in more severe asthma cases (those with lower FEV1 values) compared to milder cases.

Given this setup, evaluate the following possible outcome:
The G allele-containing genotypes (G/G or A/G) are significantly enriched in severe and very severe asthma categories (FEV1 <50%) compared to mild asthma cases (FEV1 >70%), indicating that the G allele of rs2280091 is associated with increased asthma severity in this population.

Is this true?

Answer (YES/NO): NO